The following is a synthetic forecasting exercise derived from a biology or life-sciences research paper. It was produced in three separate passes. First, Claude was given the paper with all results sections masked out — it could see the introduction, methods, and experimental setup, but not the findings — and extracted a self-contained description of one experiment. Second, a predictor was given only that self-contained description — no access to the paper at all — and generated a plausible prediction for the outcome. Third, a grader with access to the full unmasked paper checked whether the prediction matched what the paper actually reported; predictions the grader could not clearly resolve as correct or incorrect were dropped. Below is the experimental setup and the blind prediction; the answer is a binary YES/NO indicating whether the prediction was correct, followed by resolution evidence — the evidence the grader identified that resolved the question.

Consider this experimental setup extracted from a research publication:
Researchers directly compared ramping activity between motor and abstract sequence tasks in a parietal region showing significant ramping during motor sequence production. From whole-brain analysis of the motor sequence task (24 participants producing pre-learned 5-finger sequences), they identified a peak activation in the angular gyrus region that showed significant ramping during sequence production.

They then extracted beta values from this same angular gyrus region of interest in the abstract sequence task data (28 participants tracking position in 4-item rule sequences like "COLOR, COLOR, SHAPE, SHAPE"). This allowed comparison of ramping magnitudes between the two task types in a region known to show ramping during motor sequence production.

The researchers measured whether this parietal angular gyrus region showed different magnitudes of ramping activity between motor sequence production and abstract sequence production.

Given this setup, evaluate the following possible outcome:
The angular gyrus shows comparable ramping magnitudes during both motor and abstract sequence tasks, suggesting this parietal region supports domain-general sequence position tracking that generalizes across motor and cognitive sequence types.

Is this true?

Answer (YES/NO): NO